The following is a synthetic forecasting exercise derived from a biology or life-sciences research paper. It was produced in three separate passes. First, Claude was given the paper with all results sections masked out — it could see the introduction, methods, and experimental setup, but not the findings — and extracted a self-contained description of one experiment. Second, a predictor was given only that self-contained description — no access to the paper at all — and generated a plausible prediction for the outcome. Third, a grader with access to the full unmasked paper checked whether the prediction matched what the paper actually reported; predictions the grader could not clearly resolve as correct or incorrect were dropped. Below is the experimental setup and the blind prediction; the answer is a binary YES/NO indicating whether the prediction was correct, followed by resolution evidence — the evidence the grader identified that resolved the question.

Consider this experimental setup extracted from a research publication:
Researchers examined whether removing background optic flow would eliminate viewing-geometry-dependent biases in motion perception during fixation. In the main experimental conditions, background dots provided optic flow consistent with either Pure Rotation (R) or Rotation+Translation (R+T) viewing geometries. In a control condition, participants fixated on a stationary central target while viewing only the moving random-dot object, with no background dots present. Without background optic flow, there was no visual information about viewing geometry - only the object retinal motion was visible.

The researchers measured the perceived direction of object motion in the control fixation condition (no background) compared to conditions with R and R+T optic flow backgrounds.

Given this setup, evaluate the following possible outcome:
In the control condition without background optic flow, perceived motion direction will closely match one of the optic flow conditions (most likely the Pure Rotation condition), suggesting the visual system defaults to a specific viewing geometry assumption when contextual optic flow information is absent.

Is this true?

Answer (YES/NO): NO